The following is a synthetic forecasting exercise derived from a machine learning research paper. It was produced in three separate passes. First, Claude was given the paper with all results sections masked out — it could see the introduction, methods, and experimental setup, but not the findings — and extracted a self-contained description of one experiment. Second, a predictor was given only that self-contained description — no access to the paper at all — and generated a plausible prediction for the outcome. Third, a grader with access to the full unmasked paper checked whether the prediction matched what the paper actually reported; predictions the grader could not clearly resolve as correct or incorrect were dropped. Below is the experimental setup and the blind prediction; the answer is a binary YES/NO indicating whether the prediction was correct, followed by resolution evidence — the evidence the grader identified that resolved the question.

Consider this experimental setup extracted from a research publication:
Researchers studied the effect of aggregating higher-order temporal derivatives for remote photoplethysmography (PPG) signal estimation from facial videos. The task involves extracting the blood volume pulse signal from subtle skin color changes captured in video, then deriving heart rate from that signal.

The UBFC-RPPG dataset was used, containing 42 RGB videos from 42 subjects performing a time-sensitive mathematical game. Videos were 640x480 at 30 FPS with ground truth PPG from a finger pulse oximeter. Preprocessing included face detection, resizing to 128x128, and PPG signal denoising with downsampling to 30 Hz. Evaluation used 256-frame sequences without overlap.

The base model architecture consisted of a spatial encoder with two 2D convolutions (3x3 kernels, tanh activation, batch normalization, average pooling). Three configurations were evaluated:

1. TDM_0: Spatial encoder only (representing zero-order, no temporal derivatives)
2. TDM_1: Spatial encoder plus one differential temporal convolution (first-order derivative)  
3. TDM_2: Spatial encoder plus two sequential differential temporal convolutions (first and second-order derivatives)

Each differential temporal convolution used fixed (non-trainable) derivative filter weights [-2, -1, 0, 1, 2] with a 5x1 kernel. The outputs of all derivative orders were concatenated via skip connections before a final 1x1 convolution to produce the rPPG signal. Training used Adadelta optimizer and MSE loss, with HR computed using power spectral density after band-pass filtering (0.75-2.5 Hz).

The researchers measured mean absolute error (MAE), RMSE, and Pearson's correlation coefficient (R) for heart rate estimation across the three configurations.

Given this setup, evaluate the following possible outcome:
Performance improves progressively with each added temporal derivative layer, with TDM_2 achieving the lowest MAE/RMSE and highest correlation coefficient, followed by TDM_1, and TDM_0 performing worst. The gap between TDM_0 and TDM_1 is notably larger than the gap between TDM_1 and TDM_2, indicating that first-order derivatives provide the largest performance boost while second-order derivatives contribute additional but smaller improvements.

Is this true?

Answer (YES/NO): YES